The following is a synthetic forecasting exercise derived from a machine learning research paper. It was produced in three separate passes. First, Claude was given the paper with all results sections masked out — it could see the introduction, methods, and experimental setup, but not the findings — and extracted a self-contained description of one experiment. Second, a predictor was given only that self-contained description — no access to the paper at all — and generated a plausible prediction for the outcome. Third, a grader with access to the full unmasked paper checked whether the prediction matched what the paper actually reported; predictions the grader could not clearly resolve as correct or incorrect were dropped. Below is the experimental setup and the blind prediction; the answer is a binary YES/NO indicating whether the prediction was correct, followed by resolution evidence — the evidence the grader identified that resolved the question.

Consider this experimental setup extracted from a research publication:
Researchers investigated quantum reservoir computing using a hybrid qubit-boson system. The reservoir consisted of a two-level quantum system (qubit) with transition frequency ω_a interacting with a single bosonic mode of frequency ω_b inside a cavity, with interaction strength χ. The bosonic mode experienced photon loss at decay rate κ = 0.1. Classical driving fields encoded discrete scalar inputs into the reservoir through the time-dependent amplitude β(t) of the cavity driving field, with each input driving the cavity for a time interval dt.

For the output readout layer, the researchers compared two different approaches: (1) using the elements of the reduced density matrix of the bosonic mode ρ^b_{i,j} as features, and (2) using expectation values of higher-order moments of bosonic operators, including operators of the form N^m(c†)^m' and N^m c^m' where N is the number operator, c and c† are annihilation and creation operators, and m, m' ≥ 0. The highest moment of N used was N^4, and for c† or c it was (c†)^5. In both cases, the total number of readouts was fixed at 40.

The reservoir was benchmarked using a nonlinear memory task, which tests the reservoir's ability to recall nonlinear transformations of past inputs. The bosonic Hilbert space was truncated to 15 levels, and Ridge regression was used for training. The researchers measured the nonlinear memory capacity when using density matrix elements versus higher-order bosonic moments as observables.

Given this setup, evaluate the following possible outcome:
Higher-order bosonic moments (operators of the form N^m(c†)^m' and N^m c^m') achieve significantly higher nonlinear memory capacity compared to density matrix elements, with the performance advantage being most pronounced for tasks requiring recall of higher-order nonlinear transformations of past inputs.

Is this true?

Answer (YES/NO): NO